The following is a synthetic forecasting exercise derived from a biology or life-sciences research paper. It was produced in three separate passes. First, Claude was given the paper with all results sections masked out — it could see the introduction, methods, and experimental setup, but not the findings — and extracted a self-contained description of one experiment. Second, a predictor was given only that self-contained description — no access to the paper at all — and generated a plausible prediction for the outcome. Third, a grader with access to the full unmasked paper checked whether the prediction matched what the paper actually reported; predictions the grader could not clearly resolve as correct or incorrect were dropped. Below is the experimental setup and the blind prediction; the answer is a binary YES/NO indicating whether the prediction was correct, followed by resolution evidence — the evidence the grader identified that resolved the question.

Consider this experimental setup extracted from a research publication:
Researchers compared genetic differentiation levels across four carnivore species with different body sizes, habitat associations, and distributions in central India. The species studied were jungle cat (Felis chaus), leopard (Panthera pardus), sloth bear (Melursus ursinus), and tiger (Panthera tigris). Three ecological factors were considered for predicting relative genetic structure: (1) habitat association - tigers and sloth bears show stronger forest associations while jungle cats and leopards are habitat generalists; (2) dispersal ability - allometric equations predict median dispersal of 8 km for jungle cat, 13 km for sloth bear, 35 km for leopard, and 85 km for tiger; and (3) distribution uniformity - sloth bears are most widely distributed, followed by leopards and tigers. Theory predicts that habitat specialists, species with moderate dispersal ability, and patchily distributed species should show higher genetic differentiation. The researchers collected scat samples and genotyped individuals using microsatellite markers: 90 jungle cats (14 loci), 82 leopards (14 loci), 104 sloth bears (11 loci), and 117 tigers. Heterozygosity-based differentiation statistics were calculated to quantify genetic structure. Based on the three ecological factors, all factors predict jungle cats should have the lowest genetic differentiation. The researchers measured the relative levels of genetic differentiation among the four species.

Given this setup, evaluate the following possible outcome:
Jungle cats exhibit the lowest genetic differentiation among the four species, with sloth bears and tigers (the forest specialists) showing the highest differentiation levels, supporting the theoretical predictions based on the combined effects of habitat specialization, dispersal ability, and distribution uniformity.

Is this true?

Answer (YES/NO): NO